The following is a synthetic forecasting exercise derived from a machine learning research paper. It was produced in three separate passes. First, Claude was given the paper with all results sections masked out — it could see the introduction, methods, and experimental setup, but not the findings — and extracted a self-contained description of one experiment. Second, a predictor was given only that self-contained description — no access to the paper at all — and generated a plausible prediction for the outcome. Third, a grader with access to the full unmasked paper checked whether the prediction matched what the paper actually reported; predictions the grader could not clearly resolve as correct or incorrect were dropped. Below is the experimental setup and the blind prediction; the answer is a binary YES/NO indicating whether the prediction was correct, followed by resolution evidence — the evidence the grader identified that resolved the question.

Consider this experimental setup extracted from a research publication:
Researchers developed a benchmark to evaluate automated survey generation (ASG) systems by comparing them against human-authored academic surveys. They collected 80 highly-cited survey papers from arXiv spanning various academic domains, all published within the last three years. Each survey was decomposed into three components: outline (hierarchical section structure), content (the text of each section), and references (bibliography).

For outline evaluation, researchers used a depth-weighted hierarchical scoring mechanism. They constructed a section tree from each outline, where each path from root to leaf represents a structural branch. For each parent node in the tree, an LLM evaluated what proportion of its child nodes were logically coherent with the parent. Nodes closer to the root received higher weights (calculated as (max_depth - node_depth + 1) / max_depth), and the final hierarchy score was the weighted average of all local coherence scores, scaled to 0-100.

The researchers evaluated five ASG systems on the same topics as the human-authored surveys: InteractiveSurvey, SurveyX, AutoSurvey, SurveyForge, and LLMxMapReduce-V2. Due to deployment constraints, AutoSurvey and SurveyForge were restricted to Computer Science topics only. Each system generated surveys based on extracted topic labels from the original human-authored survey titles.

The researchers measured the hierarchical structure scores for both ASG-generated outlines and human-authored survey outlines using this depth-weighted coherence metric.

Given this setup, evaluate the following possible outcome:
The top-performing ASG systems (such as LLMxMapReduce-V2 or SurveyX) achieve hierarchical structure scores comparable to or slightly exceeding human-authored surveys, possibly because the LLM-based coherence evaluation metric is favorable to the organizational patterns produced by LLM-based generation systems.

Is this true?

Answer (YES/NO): YES